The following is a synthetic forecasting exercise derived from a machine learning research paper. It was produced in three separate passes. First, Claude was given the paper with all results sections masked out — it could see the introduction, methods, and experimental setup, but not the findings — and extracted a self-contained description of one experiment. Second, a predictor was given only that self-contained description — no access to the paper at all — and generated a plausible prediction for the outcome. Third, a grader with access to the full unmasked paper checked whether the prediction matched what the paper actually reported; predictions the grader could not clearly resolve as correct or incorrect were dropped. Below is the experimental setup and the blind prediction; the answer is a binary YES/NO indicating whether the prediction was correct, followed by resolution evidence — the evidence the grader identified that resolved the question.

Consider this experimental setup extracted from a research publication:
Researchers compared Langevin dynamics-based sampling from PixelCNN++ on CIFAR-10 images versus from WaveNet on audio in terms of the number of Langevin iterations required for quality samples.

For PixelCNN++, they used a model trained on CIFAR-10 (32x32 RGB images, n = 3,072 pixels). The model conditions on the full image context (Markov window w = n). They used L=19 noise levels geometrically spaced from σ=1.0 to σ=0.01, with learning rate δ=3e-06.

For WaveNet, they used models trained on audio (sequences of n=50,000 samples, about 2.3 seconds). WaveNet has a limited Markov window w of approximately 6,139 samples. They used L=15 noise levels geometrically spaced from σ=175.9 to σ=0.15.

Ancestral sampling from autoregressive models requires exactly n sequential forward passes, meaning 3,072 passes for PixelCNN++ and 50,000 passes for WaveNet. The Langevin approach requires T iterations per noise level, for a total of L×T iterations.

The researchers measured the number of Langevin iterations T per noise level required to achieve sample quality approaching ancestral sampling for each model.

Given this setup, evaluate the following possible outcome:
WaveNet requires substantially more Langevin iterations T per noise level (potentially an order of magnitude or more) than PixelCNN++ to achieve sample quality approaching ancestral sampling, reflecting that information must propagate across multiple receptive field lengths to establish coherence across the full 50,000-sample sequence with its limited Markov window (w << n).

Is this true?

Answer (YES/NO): NO